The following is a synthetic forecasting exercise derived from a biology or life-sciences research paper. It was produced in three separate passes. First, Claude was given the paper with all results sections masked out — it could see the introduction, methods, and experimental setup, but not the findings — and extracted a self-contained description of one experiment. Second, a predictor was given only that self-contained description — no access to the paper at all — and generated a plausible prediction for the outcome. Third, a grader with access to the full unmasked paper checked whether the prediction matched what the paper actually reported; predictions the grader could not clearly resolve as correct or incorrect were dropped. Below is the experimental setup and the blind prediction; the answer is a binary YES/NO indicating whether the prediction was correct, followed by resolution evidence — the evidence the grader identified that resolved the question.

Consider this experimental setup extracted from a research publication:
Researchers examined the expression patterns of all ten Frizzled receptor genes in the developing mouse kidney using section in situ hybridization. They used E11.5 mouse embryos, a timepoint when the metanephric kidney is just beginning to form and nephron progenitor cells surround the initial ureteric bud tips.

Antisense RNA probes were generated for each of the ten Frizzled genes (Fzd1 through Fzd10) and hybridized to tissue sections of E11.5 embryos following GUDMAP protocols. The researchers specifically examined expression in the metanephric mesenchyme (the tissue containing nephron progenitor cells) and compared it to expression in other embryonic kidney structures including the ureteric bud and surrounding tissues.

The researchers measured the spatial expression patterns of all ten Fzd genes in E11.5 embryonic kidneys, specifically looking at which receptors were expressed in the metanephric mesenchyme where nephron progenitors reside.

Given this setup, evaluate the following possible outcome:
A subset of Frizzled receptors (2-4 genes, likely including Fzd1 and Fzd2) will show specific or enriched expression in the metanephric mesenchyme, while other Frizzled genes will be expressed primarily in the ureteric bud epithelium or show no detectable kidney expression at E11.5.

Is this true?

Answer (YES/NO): NO